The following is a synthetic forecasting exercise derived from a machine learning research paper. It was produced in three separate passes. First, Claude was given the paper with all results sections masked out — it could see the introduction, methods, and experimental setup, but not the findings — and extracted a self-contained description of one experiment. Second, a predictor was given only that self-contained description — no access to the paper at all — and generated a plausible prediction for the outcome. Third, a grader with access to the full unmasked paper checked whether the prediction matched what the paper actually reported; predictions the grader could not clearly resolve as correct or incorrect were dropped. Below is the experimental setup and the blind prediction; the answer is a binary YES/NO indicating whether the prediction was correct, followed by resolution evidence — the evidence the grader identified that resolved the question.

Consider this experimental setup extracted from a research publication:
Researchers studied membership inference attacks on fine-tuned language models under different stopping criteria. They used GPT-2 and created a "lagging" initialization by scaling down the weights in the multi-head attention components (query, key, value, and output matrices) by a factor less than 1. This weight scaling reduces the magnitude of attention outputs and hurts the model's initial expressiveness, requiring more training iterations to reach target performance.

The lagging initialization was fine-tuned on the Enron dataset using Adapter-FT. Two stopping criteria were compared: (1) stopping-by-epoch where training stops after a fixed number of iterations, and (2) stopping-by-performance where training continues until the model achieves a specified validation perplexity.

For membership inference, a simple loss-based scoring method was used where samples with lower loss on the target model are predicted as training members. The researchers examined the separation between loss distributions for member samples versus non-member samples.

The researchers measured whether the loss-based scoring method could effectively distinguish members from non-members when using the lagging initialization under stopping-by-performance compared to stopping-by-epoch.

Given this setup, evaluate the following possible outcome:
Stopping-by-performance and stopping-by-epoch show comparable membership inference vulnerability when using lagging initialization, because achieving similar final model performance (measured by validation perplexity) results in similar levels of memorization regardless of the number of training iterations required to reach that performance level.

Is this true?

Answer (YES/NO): NO